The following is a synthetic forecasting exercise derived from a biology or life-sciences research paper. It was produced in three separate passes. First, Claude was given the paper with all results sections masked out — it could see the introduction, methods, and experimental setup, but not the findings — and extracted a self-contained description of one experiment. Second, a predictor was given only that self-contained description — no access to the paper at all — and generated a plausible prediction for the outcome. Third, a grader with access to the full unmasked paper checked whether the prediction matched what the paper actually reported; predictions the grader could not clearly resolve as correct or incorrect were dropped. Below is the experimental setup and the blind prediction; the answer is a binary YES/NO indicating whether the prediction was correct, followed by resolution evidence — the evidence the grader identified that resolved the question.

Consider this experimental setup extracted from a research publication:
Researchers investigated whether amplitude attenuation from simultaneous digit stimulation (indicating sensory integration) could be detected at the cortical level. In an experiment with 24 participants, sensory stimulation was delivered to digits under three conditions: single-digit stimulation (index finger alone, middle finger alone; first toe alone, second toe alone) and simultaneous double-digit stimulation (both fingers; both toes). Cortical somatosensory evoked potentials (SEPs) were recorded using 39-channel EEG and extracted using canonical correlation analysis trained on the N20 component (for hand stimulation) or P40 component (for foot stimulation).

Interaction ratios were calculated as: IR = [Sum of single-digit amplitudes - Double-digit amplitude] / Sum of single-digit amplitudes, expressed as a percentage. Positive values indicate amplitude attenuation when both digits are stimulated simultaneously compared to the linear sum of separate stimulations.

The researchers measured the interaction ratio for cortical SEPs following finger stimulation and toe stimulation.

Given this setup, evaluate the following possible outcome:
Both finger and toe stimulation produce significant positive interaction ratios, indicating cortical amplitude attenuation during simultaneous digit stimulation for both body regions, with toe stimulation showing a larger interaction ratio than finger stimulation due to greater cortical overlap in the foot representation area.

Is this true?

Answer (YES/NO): NO